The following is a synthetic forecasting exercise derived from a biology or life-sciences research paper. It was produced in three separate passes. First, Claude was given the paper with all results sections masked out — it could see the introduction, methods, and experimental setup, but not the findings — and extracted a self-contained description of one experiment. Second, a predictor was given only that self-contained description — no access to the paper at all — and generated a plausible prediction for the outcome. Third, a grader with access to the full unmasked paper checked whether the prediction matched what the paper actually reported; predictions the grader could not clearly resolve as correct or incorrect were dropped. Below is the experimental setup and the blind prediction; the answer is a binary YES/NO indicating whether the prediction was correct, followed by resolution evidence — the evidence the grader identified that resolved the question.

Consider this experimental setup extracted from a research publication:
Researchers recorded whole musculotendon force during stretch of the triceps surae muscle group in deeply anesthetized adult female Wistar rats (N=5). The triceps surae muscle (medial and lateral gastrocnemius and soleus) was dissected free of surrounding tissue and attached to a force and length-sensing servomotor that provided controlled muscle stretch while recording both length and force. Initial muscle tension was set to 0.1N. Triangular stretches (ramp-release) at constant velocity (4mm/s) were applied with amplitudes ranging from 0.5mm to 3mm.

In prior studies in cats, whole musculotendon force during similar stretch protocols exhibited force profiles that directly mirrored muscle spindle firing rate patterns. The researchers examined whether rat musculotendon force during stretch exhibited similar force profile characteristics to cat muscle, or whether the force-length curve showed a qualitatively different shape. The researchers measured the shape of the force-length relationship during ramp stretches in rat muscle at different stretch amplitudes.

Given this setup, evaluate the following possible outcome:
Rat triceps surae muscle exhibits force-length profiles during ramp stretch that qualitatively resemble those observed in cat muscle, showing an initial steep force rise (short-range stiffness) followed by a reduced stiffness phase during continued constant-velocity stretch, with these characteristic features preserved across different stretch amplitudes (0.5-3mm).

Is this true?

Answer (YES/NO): NO